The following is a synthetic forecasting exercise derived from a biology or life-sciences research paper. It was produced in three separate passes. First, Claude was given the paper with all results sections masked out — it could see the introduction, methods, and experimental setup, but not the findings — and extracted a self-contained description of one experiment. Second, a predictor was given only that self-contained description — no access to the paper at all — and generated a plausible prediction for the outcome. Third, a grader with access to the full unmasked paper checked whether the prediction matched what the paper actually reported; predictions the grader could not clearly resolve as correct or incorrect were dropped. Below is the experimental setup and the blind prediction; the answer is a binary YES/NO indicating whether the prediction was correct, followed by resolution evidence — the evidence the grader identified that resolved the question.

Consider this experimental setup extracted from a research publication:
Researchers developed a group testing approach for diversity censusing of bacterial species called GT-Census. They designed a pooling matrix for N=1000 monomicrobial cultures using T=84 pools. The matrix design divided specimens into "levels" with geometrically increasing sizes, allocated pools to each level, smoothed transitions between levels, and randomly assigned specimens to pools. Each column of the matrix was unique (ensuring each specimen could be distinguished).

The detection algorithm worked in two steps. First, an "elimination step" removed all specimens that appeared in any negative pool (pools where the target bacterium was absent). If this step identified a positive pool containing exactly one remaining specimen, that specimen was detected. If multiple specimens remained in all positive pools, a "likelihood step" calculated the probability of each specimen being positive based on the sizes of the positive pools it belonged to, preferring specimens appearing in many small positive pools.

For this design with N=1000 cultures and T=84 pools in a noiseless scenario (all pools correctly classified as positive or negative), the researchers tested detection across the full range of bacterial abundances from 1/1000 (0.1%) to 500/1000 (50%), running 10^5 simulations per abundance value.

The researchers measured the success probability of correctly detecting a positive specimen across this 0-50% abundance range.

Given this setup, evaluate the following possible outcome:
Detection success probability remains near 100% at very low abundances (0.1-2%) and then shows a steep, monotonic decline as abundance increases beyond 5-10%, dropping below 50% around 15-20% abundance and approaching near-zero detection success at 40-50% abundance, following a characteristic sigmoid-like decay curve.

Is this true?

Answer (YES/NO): NO